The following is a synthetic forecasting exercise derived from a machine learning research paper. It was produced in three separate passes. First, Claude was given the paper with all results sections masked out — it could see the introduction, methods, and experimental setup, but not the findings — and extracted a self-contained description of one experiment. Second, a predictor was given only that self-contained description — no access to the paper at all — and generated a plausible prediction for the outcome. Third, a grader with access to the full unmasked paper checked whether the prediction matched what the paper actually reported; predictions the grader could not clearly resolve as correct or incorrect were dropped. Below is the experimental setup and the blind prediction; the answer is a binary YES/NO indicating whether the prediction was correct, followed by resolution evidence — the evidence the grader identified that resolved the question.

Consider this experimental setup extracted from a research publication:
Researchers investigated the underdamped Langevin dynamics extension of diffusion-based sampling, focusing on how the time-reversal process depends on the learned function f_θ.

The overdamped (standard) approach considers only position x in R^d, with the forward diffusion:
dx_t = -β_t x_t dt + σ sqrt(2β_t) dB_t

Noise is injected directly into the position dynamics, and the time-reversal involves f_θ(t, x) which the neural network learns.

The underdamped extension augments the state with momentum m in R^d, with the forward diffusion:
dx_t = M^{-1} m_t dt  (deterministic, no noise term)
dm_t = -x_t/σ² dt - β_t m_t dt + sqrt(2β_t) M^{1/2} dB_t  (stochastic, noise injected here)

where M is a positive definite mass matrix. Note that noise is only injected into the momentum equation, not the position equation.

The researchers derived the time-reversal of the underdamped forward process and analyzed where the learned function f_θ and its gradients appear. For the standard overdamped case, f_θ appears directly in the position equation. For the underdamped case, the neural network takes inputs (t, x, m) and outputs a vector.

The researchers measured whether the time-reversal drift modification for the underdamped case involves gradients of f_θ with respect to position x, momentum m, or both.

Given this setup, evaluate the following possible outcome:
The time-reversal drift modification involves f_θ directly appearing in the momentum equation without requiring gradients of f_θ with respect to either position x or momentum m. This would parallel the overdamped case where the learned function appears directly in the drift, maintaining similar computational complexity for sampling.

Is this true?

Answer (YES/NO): YES